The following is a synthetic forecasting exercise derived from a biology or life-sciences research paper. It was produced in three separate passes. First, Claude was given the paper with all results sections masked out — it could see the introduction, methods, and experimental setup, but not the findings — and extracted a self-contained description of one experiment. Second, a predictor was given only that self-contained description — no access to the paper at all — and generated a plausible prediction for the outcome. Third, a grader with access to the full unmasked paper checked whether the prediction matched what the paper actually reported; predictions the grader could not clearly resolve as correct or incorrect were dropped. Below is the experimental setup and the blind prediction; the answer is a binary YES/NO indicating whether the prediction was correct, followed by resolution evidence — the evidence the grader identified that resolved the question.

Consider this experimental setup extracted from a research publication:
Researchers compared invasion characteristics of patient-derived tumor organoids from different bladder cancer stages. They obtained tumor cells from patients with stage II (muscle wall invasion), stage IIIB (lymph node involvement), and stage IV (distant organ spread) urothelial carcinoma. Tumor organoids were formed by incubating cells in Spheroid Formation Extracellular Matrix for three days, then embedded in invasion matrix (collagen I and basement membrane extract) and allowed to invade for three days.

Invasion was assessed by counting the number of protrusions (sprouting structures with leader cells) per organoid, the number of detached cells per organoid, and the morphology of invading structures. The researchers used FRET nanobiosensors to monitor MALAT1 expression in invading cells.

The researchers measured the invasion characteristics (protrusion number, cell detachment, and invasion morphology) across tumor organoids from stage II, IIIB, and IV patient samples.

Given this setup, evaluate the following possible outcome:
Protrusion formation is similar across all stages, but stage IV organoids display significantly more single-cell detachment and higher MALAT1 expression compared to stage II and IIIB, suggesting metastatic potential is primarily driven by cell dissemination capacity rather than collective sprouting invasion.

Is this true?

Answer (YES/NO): NO